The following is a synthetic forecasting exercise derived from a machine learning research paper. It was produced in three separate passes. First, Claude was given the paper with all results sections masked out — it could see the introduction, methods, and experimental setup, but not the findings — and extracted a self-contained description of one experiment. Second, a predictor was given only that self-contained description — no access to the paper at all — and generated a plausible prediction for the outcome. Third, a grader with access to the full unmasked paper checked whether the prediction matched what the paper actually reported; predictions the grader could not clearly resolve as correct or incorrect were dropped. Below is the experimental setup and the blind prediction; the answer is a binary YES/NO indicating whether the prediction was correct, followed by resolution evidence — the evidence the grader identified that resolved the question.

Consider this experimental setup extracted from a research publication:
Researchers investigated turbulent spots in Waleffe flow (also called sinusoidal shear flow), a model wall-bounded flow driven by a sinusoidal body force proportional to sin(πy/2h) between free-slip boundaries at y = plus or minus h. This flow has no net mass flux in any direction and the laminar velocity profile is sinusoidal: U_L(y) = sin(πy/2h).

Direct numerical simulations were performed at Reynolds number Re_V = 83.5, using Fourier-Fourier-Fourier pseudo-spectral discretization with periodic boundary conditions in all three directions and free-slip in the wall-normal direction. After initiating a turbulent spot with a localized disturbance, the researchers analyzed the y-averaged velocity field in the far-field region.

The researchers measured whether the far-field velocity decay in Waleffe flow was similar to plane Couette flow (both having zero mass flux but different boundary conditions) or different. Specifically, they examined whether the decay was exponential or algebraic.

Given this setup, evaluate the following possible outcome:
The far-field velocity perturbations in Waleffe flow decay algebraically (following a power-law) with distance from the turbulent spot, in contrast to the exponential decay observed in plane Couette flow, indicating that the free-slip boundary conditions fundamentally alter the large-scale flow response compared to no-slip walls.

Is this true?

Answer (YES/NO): NO